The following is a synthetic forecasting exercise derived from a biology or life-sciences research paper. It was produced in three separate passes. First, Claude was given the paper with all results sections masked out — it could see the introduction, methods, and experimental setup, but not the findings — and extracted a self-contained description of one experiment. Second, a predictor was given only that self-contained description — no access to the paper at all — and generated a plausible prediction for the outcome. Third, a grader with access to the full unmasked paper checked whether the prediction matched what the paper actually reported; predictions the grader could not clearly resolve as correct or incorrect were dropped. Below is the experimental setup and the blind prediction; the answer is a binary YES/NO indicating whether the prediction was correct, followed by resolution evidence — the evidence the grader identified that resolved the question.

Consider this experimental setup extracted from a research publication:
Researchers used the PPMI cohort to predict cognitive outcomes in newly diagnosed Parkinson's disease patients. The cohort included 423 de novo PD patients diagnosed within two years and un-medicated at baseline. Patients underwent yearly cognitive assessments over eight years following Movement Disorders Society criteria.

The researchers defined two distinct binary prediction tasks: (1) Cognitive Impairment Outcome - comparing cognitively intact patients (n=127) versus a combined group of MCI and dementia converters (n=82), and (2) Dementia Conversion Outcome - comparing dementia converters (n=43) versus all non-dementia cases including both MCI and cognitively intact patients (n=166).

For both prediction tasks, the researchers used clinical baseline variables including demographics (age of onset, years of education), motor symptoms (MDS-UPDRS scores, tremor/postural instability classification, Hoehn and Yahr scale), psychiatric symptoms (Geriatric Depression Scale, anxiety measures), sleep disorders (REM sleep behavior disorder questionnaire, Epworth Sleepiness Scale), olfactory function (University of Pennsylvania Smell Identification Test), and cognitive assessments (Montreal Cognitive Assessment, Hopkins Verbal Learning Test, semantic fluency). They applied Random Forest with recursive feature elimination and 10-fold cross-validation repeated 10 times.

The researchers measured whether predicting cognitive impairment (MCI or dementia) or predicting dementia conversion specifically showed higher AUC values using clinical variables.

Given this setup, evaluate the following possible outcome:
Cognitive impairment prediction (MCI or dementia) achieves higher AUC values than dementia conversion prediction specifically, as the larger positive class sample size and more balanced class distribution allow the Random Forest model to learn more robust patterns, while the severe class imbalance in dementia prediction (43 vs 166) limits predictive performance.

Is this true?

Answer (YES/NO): YES